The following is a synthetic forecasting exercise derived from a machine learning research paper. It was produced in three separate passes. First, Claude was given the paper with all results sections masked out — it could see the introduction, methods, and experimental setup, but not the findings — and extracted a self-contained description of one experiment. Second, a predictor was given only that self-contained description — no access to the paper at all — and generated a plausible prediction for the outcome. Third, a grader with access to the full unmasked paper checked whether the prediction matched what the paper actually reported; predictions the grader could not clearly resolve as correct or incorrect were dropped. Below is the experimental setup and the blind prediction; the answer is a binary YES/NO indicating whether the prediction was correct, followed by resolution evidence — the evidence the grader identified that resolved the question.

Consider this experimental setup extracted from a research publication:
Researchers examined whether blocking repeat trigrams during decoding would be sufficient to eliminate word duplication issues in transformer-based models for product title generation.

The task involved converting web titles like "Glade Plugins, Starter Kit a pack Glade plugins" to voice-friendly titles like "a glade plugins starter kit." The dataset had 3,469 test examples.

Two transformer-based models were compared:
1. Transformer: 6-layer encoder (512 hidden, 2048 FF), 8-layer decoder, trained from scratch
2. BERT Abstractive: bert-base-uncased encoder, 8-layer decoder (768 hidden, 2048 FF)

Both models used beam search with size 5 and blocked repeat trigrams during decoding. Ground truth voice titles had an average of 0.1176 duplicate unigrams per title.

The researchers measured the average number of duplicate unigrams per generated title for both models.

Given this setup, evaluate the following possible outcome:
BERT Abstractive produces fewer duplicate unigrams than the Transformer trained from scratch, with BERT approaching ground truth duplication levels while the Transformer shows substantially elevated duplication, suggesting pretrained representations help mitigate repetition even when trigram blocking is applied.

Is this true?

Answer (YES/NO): NO